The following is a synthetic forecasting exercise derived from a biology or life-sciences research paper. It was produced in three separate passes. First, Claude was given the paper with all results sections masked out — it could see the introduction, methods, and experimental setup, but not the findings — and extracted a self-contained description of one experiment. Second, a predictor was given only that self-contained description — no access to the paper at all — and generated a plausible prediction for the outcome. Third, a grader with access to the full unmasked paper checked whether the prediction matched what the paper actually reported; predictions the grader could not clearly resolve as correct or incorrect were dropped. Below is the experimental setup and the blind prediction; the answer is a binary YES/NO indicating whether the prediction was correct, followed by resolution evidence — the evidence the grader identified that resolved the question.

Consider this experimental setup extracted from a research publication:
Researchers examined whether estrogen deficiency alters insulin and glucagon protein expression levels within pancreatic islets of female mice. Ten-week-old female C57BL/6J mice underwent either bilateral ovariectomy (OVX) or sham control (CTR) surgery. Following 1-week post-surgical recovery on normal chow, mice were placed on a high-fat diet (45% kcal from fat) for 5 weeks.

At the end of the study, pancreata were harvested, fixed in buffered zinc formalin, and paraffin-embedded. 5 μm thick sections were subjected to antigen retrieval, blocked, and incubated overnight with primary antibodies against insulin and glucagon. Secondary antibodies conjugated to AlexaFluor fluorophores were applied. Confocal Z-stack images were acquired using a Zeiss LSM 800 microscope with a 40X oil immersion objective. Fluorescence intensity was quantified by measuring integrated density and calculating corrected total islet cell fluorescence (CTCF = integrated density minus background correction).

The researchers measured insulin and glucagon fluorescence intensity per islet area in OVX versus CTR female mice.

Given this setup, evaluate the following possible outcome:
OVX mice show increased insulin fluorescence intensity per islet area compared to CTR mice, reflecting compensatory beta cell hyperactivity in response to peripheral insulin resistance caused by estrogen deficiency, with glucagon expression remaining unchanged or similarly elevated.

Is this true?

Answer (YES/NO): NO